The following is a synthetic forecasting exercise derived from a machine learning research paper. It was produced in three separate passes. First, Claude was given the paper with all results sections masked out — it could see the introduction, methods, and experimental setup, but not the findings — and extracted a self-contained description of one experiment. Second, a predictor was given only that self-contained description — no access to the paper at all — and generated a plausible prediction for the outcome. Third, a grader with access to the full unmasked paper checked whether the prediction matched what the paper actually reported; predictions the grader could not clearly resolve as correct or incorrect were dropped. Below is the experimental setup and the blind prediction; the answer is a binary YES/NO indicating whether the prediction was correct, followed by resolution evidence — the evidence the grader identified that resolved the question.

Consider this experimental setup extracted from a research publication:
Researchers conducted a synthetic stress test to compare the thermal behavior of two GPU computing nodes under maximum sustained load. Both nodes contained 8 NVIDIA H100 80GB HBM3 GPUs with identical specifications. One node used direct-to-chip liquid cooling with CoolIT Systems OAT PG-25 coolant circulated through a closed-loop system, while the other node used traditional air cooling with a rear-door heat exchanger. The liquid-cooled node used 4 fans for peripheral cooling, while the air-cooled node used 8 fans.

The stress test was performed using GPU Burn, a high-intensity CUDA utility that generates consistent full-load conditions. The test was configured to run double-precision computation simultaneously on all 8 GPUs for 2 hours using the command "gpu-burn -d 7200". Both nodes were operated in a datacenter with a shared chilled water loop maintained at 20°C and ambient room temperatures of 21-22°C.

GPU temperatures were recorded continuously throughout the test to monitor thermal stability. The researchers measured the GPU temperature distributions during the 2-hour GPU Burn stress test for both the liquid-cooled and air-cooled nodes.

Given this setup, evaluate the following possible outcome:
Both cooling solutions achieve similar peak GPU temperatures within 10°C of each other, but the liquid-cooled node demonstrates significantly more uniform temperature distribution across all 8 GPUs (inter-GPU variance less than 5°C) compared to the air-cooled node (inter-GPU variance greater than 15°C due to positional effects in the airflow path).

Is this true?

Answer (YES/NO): NO